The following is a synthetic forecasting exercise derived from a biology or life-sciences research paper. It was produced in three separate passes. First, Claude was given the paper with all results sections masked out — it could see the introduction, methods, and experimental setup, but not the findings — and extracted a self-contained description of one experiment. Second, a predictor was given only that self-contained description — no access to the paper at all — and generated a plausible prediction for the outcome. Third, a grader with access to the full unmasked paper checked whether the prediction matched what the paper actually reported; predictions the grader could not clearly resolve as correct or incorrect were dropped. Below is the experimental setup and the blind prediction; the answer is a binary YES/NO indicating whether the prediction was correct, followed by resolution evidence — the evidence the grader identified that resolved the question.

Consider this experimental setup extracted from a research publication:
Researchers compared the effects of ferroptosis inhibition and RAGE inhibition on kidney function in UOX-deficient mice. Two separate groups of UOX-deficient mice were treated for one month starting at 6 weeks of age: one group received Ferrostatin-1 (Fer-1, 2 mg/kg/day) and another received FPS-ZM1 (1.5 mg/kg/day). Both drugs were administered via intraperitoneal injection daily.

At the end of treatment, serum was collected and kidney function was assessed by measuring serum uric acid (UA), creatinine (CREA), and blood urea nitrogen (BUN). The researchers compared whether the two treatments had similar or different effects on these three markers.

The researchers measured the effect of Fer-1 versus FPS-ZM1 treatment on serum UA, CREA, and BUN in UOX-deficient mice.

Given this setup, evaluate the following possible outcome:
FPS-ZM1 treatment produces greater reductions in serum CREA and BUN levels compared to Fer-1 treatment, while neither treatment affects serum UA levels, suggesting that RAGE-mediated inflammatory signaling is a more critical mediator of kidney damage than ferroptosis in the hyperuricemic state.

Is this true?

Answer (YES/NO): NO